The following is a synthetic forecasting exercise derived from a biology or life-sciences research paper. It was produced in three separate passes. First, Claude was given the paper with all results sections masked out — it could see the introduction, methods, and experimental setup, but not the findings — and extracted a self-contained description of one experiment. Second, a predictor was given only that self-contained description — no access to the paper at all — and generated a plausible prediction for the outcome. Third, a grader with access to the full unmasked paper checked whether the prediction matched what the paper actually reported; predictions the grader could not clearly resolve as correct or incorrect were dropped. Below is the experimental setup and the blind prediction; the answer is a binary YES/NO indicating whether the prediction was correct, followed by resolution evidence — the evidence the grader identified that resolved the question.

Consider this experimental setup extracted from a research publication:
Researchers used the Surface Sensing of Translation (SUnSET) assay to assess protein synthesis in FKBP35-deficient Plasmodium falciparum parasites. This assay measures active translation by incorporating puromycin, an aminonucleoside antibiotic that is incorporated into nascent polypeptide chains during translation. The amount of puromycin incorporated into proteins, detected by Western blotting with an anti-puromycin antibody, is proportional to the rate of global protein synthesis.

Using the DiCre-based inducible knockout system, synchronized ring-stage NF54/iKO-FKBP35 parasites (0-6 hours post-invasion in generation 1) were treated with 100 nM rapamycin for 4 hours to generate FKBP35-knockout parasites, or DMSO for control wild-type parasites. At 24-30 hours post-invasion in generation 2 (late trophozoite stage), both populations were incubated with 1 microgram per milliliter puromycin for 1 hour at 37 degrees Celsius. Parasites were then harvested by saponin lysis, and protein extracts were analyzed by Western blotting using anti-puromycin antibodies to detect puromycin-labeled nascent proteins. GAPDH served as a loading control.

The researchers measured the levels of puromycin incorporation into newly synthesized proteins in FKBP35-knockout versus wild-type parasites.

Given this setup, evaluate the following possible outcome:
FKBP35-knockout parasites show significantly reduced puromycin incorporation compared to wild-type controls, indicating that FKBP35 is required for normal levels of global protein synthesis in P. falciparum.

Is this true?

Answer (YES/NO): YES